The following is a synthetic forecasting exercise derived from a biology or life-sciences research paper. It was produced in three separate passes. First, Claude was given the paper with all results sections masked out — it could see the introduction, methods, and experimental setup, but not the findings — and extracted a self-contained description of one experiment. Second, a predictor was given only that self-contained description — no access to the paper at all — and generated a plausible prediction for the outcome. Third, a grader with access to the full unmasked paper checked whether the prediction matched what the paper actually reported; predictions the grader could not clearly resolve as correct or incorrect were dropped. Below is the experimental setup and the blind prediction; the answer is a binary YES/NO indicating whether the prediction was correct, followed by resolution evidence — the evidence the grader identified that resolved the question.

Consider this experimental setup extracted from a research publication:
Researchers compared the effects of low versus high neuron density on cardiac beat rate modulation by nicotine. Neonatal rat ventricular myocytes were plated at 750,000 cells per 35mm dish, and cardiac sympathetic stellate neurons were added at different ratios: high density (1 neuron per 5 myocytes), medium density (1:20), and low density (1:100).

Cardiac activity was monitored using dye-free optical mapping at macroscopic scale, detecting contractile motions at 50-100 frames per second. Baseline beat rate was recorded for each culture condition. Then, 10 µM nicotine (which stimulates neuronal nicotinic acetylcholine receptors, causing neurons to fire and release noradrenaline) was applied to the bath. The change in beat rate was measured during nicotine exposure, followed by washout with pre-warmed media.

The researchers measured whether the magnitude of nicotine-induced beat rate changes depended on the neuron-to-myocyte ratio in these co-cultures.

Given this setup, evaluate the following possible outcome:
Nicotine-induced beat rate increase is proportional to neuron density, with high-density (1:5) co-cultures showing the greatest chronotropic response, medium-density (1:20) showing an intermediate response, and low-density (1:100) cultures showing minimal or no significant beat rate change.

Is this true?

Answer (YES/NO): NO